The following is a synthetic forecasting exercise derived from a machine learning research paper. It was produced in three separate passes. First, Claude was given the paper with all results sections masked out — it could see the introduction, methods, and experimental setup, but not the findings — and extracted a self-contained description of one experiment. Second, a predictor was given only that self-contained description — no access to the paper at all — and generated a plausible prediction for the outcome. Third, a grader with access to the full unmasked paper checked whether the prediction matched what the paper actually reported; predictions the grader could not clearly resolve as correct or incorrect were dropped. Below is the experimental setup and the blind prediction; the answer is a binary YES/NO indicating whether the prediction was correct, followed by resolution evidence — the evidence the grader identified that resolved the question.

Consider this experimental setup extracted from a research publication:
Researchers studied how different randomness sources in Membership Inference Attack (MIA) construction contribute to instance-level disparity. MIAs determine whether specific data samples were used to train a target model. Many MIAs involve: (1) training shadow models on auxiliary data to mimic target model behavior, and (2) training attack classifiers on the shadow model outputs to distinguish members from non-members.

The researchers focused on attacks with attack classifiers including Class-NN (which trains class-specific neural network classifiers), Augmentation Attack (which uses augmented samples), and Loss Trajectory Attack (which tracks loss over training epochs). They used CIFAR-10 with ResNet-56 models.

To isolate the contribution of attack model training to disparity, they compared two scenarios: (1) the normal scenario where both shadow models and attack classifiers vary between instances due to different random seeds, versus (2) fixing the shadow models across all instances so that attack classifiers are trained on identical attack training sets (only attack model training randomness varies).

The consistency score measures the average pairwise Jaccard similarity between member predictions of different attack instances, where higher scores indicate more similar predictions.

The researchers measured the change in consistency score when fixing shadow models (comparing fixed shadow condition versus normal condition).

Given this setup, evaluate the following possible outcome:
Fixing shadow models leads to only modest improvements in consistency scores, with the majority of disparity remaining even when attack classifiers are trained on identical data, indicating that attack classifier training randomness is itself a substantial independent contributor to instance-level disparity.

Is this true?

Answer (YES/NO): NO